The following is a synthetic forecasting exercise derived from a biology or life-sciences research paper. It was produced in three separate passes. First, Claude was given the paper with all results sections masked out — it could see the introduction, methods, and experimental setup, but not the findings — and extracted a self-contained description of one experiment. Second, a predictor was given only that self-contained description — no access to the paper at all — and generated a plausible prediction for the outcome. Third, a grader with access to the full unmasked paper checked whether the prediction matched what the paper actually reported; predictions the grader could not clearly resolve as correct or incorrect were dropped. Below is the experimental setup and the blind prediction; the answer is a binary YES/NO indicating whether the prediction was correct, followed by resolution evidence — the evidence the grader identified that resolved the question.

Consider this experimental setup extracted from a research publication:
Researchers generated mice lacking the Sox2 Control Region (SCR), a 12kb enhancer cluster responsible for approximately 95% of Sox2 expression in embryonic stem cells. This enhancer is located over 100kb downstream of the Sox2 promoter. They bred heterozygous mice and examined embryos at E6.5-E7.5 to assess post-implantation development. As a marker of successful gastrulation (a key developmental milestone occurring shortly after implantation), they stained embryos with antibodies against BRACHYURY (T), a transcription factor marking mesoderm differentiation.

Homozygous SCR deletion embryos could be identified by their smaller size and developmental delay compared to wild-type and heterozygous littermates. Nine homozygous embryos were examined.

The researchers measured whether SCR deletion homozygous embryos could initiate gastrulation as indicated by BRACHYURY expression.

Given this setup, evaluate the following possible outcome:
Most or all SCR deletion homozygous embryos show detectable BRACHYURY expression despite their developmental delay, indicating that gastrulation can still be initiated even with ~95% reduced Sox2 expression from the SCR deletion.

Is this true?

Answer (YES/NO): NO